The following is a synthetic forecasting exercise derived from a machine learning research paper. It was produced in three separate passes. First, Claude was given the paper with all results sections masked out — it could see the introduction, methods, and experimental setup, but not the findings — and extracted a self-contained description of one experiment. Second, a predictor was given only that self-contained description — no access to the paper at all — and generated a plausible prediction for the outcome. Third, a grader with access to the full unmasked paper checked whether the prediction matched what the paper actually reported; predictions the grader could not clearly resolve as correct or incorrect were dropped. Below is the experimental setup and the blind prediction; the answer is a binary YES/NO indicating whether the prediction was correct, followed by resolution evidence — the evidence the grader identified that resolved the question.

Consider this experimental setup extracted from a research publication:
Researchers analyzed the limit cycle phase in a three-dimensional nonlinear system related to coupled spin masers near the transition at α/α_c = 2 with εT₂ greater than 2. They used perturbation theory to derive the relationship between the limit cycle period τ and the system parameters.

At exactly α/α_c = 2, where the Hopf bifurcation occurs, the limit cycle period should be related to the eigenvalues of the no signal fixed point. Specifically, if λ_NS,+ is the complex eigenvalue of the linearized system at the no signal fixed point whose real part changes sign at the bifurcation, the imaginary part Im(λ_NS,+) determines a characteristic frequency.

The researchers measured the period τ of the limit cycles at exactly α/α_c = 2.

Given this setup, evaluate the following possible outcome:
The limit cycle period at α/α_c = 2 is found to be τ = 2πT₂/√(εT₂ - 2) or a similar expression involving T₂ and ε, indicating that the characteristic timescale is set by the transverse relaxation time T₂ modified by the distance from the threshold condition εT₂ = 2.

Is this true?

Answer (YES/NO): NO